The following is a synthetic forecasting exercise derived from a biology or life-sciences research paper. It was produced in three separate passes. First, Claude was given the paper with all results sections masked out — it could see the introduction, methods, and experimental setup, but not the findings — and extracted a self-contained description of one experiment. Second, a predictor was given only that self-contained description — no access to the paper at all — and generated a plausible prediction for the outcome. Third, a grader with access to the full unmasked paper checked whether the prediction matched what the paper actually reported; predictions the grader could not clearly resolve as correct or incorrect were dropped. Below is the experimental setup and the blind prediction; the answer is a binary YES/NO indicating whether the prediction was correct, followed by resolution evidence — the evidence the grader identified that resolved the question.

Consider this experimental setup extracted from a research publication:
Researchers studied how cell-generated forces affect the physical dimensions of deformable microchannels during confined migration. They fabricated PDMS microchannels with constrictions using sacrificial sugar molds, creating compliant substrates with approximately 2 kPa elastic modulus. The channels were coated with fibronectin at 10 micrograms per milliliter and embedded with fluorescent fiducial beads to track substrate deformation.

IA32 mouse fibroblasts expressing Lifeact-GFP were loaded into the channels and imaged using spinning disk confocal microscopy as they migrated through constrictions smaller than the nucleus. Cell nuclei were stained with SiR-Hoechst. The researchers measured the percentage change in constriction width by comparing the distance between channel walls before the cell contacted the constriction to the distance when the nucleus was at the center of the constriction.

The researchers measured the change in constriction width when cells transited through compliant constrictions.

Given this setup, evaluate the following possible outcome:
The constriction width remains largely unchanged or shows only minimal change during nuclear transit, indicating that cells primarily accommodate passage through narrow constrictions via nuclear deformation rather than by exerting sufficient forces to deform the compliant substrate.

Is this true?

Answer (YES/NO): NO